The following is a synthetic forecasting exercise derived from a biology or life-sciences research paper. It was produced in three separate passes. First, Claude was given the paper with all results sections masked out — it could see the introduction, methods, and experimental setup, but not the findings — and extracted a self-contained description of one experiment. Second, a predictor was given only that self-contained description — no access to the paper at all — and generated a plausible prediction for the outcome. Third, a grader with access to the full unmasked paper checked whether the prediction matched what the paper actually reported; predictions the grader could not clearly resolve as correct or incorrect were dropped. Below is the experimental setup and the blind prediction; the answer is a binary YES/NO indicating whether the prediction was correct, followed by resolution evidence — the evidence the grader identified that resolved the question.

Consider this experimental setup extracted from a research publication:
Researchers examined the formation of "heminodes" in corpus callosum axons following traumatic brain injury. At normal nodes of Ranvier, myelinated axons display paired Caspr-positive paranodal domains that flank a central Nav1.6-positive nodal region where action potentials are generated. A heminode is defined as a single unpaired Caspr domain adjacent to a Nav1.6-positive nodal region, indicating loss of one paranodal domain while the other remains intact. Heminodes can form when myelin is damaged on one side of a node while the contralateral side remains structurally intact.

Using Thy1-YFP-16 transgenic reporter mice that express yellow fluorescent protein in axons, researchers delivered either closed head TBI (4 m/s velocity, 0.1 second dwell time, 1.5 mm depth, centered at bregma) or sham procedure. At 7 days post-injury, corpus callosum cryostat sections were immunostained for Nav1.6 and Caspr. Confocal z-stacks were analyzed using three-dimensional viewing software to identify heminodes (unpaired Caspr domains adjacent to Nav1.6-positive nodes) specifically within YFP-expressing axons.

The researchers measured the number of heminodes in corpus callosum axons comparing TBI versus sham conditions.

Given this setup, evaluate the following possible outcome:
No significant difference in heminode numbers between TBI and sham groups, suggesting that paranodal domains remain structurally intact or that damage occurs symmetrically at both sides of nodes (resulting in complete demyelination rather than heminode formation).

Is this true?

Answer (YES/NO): NO